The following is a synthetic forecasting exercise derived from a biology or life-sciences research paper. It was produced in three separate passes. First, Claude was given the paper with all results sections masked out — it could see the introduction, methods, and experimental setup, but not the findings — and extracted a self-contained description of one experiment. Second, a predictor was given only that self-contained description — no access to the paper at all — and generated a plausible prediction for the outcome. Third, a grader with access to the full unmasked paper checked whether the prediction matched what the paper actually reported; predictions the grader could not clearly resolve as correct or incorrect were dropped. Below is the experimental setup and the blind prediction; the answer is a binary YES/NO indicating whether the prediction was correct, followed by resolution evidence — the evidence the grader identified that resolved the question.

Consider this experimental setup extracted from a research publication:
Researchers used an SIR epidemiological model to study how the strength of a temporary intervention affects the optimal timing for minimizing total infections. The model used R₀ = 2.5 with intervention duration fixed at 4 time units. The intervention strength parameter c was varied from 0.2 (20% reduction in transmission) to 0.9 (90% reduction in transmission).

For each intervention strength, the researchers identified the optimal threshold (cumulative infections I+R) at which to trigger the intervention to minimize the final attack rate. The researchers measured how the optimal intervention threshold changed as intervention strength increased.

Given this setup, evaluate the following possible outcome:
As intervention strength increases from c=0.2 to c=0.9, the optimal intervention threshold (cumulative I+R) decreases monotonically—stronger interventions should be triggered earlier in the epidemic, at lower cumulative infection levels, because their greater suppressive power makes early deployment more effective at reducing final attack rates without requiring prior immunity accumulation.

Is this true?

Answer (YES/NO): NO